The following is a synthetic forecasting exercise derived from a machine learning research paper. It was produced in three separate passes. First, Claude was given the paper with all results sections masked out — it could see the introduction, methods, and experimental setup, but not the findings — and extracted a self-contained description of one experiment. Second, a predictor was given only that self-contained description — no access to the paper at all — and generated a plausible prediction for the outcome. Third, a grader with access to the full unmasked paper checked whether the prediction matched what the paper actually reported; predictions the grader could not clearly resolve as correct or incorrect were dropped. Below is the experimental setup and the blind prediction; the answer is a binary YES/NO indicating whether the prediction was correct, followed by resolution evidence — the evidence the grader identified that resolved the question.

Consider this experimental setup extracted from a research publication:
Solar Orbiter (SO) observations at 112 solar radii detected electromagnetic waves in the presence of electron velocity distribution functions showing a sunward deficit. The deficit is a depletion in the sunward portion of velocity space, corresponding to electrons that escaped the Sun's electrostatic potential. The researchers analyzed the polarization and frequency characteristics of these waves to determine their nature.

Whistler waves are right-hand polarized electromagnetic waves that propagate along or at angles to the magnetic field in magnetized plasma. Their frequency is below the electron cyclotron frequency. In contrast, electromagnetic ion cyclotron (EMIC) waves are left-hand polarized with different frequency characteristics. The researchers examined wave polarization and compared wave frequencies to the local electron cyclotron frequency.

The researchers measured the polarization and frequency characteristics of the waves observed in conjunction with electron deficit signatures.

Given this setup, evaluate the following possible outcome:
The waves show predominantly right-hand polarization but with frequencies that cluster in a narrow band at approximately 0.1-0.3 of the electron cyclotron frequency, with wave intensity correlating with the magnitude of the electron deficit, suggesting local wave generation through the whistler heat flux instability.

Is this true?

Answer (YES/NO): NO